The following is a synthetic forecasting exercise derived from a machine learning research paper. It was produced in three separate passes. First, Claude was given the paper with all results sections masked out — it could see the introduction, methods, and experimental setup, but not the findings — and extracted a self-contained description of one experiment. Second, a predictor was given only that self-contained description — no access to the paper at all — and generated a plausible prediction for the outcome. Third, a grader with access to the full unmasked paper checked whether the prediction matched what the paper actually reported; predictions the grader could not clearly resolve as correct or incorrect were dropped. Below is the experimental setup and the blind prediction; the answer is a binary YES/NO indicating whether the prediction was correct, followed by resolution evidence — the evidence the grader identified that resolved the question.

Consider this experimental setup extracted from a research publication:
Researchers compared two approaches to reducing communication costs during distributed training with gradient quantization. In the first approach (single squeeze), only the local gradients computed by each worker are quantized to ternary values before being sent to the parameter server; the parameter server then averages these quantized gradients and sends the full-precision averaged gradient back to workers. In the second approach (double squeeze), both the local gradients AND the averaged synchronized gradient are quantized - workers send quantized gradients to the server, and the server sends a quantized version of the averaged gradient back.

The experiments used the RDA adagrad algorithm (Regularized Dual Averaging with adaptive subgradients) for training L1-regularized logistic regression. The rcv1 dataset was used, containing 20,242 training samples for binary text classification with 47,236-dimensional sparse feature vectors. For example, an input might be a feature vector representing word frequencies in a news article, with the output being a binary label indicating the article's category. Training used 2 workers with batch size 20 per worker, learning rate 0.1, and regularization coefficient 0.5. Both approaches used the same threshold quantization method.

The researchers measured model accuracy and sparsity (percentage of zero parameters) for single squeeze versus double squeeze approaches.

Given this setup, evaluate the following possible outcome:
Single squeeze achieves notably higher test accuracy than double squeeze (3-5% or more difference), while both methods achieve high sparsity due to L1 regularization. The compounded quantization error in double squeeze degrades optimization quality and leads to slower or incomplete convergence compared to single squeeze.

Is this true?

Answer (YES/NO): NO